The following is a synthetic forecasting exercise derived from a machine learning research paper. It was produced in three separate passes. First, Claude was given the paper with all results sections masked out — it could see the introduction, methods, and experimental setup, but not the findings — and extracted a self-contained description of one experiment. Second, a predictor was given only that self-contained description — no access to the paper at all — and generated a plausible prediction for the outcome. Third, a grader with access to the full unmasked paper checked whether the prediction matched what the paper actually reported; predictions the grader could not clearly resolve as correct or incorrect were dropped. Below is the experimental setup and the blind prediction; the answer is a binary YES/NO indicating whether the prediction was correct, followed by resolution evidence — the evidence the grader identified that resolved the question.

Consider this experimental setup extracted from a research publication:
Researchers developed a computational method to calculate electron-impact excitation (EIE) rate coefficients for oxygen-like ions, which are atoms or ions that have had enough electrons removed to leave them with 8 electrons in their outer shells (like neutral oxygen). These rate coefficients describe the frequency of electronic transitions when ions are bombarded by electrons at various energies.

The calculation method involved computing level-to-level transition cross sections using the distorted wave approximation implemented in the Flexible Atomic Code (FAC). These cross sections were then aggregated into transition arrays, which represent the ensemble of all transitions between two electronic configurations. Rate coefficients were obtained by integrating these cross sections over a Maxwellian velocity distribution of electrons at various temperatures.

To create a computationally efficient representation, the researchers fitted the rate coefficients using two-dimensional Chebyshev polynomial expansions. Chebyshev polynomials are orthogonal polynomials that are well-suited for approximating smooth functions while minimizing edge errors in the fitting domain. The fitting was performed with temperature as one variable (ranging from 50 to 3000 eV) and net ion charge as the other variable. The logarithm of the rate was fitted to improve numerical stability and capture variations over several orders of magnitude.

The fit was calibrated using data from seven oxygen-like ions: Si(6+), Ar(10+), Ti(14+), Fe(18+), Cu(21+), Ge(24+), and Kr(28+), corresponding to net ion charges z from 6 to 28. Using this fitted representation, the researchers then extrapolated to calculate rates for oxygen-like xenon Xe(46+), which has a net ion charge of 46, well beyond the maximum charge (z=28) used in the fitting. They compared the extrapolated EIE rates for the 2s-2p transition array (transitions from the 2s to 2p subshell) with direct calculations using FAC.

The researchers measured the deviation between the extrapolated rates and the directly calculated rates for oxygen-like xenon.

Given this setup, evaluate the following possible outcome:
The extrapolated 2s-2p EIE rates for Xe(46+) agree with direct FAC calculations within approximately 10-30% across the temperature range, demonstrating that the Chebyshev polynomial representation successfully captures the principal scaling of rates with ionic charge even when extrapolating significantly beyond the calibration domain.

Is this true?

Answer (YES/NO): NO